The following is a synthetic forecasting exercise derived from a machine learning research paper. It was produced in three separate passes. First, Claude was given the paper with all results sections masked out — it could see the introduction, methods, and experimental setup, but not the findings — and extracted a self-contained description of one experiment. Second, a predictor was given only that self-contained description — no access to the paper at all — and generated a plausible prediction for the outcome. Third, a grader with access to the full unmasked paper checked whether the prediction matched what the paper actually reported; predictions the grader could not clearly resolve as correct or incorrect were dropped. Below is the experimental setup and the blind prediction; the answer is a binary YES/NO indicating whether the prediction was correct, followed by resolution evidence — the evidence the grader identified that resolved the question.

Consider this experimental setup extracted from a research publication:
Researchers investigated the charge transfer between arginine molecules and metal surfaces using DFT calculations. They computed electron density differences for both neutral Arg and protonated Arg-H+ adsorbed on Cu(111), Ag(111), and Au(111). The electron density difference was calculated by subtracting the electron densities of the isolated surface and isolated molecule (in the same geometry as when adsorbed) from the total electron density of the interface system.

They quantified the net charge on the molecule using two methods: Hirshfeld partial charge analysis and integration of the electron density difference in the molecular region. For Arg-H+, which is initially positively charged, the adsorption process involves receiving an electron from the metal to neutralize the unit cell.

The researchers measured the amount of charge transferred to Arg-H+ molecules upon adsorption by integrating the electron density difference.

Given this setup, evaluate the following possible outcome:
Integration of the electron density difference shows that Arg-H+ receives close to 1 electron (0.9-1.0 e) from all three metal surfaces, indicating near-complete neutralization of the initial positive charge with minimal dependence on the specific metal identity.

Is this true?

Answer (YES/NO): NO